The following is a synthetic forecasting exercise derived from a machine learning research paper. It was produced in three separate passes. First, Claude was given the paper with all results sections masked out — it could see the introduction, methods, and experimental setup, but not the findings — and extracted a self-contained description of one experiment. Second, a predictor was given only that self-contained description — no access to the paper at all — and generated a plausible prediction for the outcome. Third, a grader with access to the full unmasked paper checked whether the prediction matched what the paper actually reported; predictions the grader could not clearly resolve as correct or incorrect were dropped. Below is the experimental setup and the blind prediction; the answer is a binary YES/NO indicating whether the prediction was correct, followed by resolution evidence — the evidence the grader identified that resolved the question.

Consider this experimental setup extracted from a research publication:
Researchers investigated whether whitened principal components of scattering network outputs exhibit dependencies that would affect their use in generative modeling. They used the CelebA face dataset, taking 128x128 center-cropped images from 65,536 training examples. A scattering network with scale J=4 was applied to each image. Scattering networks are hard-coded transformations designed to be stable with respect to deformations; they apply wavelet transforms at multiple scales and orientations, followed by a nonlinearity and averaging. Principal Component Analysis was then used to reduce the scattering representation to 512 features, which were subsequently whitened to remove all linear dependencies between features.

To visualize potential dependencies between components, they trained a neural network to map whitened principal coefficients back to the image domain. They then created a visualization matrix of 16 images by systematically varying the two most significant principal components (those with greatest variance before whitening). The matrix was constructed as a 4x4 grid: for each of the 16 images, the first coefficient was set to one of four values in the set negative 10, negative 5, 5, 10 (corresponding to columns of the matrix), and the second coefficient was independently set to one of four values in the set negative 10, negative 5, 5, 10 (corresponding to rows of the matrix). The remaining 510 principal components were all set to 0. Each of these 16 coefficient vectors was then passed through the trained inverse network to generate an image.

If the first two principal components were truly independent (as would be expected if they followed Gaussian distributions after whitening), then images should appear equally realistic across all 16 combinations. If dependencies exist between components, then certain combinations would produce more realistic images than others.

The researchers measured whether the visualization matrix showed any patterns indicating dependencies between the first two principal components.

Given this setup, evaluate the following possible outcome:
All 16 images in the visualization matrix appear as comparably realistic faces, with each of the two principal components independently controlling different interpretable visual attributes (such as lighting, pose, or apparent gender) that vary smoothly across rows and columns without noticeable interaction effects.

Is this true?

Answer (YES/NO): NO